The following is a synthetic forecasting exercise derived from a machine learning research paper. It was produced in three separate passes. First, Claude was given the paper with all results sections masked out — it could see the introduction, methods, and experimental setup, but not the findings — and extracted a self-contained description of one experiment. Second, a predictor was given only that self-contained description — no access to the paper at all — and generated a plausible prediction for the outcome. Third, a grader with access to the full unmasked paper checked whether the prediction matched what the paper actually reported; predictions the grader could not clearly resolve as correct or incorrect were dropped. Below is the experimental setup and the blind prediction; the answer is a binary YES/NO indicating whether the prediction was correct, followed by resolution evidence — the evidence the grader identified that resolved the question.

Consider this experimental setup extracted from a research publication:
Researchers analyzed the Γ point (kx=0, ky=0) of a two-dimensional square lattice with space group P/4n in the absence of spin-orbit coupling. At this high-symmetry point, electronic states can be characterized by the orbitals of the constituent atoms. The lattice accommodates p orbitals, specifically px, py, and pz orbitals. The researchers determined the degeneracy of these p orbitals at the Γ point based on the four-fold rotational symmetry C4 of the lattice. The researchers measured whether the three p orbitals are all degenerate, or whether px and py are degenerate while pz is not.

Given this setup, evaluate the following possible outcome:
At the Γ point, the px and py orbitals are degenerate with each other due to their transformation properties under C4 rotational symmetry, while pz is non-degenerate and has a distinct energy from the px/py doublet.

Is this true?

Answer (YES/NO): YES